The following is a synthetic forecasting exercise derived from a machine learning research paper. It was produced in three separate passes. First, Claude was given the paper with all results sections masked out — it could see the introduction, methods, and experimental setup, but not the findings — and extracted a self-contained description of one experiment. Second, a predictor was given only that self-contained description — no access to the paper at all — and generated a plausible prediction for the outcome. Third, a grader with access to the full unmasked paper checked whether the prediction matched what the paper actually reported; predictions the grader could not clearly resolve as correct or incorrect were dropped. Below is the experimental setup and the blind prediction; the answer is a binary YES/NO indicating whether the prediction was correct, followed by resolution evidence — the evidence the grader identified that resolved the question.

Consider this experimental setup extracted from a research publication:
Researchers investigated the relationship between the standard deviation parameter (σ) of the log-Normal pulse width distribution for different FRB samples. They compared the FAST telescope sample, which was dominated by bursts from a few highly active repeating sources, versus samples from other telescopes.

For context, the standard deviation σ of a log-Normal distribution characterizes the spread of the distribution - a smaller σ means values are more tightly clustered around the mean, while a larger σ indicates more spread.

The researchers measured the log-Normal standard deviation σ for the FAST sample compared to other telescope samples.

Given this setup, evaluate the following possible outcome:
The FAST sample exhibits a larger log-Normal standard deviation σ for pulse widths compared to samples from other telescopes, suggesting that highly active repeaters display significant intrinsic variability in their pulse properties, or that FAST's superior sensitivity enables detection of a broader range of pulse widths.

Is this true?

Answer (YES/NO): NO